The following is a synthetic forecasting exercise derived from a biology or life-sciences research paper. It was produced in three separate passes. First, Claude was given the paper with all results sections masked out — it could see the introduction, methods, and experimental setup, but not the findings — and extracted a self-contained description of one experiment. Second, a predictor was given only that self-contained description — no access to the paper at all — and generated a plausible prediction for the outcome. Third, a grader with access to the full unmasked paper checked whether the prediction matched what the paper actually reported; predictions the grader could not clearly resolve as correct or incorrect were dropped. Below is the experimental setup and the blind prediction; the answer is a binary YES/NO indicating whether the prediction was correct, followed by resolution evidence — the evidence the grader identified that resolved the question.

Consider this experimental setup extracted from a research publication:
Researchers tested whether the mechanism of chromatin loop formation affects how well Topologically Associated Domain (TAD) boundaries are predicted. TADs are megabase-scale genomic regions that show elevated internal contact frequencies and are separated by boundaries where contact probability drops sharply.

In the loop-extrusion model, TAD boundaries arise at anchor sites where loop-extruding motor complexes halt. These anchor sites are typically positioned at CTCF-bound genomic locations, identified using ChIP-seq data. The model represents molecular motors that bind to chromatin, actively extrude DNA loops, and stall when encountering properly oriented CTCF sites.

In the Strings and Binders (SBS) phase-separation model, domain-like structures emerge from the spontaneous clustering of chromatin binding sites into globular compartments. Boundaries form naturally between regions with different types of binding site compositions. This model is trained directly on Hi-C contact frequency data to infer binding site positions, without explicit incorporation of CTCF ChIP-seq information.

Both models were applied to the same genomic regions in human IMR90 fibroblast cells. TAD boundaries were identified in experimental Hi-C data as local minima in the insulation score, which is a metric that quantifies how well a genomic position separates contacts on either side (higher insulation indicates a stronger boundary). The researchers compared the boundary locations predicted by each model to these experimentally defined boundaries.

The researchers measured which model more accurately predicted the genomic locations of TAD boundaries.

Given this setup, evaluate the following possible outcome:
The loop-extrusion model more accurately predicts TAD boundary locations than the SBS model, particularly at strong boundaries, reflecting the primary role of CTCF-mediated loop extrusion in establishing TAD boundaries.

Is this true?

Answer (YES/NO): NO